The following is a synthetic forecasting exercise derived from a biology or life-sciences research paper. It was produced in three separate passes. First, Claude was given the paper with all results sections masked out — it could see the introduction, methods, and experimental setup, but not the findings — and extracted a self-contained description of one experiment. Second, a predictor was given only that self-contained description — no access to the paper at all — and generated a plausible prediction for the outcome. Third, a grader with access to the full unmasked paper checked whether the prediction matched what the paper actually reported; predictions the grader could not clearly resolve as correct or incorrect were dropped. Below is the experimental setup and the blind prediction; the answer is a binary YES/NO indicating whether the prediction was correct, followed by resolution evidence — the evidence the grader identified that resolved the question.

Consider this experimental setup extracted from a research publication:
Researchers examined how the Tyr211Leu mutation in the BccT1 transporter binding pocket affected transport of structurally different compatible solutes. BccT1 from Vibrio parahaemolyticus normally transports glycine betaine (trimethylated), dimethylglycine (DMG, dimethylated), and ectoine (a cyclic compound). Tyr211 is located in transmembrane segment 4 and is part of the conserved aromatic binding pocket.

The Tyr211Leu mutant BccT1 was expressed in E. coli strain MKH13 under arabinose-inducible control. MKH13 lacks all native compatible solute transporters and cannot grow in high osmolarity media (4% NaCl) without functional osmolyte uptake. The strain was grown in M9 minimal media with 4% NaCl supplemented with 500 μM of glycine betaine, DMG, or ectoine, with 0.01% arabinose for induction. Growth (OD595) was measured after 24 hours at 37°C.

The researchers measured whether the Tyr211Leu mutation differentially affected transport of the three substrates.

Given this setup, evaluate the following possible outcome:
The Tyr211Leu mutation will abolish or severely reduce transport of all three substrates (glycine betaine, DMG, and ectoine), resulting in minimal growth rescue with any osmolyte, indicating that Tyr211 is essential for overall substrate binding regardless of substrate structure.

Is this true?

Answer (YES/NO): NO